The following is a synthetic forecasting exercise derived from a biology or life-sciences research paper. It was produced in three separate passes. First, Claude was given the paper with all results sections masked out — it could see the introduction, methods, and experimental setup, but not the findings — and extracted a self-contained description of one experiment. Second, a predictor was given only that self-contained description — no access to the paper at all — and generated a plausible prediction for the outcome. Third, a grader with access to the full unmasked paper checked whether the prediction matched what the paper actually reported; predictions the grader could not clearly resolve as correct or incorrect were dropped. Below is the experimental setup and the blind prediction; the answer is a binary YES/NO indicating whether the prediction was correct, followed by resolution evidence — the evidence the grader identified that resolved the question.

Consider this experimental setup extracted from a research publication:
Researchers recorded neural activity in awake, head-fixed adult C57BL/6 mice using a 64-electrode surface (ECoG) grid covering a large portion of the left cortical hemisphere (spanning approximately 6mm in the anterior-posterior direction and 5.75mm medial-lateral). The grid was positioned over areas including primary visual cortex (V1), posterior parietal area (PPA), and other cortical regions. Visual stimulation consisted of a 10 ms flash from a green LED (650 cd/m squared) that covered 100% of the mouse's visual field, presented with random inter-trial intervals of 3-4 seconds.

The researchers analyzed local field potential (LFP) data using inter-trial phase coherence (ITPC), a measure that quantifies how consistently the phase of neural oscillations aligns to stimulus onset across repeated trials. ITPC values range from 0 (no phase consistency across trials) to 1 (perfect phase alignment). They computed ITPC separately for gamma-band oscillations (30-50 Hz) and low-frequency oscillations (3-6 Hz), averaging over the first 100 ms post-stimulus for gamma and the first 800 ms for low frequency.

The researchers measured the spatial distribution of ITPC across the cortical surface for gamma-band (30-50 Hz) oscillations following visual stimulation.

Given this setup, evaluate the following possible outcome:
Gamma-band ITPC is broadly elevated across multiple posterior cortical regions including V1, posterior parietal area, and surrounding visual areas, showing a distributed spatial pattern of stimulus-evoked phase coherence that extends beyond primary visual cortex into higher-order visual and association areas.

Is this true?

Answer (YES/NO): YES